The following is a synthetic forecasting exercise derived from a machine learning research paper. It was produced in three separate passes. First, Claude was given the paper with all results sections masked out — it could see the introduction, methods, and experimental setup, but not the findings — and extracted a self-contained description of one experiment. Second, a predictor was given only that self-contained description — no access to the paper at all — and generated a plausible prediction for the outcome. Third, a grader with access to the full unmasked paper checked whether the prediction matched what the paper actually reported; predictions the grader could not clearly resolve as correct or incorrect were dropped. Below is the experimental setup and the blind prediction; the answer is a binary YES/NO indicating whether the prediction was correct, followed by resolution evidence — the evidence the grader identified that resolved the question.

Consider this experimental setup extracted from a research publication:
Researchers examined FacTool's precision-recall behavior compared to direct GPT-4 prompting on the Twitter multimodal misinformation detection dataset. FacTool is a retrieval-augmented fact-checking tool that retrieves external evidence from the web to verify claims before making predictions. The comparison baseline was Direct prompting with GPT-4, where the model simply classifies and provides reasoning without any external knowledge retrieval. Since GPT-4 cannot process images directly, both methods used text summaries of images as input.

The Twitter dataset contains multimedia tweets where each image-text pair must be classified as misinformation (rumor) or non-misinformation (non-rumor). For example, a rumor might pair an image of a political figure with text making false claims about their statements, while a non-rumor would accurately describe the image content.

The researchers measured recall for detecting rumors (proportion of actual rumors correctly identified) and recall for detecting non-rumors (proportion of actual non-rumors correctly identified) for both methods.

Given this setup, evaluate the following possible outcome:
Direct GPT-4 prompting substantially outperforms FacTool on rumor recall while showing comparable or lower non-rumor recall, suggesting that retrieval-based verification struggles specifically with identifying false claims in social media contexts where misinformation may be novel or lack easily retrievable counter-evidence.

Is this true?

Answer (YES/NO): NO